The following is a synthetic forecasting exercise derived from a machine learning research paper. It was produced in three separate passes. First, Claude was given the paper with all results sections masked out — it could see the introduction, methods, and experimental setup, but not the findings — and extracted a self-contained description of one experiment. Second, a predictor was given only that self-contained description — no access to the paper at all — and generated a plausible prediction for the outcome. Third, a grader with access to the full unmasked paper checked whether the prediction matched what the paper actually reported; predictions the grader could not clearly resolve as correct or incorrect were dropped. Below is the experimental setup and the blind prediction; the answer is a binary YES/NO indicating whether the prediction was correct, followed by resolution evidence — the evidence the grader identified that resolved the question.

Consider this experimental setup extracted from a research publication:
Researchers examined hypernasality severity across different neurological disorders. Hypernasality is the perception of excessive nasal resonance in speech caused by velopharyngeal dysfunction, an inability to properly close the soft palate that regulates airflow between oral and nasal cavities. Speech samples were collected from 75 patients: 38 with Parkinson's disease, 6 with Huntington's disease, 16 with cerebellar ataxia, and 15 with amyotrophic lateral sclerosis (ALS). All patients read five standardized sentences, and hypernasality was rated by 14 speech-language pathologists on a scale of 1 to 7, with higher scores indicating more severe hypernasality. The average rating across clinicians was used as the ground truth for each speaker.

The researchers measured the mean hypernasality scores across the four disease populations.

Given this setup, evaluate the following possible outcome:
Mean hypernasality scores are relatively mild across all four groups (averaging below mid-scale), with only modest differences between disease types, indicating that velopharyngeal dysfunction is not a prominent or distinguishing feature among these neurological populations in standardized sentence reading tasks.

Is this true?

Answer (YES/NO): NO